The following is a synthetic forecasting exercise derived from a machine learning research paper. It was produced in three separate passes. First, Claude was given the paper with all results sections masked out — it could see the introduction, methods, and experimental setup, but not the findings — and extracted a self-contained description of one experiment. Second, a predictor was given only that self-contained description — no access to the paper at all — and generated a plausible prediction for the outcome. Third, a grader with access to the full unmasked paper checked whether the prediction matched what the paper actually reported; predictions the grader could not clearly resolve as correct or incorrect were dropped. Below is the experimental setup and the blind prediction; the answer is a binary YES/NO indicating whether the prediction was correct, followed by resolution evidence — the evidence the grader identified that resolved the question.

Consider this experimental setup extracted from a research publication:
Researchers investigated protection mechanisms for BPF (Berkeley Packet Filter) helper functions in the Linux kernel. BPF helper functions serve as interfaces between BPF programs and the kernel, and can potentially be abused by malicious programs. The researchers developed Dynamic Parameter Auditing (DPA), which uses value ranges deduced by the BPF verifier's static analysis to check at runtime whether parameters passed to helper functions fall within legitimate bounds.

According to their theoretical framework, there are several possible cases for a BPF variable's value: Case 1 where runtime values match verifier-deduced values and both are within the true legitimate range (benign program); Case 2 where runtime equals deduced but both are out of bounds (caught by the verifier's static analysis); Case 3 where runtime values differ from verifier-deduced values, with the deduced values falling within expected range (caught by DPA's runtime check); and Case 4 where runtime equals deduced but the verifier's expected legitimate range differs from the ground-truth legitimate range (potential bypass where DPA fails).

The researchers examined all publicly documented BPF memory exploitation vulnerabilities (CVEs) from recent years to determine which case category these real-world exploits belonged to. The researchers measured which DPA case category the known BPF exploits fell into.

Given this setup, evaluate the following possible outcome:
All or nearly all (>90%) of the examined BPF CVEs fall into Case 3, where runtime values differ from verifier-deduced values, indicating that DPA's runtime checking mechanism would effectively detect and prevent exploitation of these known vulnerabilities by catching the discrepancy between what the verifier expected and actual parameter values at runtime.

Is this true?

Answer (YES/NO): YES